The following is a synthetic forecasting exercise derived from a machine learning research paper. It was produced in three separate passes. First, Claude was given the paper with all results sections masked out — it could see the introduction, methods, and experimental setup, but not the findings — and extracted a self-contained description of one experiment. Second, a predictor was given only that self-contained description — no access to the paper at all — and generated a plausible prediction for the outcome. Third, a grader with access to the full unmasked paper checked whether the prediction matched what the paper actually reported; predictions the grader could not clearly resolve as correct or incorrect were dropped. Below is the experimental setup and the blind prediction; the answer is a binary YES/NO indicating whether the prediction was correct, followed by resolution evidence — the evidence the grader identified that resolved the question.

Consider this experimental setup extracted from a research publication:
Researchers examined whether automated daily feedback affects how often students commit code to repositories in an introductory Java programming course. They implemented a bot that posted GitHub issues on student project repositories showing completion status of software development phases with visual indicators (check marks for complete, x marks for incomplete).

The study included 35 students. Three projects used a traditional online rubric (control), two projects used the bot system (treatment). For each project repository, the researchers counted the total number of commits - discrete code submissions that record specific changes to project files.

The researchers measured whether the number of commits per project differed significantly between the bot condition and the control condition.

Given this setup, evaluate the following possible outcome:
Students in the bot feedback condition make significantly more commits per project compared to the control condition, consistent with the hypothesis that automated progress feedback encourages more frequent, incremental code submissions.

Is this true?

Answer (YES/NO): NO